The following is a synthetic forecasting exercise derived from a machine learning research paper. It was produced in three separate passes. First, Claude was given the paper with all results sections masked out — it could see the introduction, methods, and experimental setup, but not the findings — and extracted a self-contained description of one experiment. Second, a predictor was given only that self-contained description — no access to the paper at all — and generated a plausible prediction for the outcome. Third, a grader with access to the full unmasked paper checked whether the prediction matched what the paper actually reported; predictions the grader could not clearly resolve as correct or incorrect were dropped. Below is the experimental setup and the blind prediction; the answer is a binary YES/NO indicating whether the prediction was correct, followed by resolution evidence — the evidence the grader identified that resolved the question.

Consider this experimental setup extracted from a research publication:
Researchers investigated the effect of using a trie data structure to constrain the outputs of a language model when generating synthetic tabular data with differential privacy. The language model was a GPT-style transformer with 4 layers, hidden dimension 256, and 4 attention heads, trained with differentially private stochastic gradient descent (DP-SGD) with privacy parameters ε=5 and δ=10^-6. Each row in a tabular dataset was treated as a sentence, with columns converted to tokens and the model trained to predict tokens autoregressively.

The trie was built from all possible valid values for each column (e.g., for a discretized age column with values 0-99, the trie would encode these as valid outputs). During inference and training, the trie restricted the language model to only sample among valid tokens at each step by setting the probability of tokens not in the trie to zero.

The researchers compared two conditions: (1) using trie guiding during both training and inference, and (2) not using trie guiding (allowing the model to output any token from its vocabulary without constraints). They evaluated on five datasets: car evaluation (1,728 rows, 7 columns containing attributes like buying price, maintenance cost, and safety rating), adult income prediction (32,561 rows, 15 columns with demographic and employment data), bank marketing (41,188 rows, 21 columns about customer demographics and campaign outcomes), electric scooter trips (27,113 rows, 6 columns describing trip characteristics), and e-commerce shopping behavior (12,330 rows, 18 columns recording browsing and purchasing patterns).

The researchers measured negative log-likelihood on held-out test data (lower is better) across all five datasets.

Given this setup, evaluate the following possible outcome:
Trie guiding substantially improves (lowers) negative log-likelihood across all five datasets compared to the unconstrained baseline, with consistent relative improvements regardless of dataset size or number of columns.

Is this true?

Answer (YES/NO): NO